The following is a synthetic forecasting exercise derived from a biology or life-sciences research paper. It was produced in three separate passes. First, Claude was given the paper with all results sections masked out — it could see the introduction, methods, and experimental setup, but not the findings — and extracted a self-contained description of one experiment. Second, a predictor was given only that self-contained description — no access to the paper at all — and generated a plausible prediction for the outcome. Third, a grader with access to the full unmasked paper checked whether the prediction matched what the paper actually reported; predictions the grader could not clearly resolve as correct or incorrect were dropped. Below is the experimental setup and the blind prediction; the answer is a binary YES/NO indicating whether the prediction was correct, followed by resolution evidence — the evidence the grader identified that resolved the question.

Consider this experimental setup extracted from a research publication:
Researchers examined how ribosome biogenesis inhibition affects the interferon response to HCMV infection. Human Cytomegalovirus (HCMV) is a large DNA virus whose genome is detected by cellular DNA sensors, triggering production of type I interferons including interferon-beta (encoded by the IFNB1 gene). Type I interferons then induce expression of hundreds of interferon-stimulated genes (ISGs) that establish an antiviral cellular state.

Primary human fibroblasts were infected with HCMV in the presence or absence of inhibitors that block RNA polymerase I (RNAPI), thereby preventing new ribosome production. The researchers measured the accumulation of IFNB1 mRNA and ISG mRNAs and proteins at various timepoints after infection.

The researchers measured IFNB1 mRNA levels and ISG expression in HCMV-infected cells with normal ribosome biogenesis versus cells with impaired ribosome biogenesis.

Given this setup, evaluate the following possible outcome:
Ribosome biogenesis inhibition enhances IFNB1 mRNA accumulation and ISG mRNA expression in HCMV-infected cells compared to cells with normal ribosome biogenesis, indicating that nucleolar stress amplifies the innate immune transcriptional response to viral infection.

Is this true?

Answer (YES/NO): NO